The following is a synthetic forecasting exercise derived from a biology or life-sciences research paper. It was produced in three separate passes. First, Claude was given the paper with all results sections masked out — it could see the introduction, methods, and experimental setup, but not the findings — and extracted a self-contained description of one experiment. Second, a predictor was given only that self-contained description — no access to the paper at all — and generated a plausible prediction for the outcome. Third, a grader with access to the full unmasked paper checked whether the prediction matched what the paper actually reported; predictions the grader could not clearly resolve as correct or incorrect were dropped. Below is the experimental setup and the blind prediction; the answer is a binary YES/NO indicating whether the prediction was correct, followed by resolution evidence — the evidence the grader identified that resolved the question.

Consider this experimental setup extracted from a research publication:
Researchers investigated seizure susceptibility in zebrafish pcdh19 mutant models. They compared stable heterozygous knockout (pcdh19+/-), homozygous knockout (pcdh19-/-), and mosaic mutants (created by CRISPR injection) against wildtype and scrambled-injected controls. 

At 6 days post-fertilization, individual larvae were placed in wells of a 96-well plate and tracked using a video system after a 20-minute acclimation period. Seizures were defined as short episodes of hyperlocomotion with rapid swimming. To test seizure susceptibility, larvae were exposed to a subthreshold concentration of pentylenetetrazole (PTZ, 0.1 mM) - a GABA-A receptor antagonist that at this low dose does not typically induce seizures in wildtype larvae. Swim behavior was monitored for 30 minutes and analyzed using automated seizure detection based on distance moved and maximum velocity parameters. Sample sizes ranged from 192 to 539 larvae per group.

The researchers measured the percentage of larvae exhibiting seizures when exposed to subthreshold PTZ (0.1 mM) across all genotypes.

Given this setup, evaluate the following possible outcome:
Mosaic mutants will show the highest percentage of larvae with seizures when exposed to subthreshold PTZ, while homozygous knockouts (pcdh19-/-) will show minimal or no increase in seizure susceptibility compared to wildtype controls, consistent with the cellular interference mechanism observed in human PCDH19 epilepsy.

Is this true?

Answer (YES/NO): NO